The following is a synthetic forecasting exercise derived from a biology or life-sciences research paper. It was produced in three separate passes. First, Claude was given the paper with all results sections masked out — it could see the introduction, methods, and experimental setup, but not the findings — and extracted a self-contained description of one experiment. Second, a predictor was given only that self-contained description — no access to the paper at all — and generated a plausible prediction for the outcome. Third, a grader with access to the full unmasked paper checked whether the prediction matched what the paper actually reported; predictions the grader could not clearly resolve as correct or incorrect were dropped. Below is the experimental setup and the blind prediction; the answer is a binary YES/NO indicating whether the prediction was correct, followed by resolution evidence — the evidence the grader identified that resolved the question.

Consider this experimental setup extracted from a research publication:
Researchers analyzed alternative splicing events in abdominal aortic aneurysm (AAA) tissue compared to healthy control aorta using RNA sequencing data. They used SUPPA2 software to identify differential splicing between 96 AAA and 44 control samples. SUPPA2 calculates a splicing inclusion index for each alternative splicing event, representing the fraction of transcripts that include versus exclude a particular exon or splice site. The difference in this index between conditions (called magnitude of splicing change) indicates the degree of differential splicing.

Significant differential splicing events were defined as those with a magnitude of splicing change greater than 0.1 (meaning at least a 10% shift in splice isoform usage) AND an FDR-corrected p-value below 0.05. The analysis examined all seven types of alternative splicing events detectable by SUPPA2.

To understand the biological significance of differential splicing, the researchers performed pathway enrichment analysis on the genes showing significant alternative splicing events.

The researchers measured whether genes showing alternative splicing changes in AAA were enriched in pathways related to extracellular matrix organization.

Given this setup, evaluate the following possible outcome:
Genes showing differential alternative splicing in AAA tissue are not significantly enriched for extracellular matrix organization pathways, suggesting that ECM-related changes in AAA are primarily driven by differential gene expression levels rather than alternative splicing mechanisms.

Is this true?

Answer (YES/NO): YES